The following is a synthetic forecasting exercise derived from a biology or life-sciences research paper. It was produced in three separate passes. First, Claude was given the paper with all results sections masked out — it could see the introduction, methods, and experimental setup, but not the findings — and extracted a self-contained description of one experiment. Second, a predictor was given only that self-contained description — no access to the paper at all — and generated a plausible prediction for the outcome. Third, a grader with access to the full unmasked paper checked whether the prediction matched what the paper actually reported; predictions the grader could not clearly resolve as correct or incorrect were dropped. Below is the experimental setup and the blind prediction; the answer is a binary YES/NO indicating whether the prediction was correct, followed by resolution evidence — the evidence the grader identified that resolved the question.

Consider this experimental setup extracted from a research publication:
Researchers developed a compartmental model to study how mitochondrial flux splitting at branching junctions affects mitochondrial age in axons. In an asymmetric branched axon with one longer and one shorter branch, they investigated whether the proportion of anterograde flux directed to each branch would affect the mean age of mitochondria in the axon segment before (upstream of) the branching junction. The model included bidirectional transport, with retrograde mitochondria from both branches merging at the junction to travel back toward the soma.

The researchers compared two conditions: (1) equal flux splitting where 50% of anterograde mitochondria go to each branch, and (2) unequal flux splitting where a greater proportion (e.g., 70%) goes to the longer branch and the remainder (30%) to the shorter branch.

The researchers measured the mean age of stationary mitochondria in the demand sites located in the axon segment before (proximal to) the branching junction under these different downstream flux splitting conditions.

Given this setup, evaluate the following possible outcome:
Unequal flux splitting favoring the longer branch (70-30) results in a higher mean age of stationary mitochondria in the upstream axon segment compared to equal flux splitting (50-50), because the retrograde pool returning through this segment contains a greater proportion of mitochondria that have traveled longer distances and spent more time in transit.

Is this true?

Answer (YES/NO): YES